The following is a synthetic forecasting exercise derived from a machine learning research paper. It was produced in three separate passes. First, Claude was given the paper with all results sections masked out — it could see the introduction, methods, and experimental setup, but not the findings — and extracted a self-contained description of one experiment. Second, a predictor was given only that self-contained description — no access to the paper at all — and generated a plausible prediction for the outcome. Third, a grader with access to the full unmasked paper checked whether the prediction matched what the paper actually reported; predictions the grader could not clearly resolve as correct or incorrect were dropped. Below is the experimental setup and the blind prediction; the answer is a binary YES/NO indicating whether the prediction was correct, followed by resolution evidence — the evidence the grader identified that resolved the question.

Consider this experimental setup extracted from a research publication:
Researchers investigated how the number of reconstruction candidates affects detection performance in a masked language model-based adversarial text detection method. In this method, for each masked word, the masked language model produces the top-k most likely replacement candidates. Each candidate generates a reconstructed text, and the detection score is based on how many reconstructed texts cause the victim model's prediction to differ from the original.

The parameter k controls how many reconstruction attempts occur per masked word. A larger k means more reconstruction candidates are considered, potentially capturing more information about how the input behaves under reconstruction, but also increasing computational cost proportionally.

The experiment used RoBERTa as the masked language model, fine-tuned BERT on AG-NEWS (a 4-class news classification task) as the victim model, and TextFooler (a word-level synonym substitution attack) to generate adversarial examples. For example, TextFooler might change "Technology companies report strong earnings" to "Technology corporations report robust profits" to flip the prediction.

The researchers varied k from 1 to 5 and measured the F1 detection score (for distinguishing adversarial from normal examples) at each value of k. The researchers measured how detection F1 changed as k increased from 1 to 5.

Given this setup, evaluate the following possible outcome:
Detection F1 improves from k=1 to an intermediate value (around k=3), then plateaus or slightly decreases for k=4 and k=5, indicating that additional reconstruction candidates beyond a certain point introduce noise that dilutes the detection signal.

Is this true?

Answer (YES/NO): YES